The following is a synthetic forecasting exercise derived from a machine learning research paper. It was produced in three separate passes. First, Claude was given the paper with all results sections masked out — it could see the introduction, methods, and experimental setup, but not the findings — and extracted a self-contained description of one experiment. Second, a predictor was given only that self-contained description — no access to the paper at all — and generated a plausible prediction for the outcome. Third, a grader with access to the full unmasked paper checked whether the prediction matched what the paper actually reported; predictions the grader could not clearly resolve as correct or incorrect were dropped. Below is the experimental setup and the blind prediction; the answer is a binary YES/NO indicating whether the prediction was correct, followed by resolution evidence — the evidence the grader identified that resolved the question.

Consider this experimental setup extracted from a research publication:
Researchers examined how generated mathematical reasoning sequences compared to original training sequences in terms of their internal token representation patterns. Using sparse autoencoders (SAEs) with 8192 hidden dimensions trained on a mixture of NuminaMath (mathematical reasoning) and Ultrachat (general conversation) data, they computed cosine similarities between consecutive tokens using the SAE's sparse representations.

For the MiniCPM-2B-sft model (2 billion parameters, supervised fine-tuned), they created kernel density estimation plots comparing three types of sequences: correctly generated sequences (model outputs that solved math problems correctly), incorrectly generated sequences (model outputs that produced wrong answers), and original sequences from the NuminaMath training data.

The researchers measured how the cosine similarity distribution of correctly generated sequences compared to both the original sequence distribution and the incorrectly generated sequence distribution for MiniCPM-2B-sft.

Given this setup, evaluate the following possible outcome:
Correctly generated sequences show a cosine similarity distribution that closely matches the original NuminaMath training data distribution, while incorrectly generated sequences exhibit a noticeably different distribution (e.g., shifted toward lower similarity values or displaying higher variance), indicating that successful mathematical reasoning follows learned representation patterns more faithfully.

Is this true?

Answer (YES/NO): NO